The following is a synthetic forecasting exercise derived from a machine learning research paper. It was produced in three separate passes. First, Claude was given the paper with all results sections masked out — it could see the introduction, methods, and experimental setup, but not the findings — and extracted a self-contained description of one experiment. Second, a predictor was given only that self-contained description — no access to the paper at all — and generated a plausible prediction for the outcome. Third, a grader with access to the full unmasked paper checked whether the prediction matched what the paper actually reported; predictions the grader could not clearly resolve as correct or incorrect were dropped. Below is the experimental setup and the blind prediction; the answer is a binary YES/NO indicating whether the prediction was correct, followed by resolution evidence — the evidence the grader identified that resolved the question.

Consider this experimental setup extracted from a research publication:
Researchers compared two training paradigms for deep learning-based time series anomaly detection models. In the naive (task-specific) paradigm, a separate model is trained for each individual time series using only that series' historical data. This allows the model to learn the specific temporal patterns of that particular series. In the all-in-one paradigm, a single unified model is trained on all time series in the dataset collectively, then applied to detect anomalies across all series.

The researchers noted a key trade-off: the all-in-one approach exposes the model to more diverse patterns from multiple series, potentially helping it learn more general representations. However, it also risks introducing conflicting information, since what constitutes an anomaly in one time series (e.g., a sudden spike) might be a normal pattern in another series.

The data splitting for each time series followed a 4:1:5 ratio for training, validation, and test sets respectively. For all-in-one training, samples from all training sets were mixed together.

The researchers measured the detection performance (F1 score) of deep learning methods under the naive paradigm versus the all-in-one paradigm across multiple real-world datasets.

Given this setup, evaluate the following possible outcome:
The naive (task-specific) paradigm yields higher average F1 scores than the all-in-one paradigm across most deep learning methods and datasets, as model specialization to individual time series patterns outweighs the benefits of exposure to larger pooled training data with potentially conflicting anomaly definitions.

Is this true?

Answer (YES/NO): NO